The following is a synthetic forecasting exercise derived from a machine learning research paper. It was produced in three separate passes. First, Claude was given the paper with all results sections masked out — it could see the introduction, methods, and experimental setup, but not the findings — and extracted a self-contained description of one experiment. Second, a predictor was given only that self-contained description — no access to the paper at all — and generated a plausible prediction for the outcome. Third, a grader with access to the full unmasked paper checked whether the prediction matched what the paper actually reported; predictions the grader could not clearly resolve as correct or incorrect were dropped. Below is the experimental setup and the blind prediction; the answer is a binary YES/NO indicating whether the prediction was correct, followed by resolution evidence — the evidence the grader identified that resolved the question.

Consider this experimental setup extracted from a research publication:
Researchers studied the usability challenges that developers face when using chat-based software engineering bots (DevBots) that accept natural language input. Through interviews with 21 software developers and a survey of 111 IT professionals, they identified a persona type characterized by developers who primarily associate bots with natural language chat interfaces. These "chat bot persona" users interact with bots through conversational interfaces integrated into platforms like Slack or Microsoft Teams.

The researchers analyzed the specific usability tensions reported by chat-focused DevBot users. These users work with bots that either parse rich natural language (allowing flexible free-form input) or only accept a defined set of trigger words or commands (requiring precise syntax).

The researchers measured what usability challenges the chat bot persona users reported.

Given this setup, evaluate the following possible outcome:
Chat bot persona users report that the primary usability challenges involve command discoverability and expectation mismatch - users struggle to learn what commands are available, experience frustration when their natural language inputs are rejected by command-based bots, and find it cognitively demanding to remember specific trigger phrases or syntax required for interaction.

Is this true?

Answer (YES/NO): NO